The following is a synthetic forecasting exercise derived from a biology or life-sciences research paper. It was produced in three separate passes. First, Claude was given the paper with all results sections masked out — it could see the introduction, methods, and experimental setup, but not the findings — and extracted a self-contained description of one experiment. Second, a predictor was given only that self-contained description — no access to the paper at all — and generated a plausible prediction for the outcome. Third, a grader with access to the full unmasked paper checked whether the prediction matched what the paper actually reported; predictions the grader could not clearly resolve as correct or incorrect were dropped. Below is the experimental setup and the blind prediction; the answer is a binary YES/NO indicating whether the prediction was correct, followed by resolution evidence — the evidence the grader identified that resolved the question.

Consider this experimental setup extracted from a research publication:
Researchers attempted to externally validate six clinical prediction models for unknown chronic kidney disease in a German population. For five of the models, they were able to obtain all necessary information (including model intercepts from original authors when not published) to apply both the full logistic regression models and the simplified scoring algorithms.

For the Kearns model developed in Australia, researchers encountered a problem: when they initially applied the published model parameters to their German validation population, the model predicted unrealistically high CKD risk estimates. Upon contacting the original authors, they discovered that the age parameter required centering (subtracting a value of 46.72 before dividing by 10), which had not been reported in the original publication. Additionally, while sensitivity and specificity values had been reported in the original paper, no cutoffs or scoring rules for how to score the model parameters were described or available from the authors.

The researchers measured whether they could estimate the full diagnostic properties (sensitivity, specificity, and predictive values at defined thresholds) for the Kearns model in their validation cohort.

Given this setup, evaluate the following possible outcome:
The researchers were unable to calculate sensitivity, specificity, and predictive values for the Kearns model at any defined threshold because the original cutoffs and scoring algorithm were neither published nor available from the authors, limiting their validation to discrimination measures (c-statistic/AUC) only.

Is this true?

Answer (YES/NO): YES